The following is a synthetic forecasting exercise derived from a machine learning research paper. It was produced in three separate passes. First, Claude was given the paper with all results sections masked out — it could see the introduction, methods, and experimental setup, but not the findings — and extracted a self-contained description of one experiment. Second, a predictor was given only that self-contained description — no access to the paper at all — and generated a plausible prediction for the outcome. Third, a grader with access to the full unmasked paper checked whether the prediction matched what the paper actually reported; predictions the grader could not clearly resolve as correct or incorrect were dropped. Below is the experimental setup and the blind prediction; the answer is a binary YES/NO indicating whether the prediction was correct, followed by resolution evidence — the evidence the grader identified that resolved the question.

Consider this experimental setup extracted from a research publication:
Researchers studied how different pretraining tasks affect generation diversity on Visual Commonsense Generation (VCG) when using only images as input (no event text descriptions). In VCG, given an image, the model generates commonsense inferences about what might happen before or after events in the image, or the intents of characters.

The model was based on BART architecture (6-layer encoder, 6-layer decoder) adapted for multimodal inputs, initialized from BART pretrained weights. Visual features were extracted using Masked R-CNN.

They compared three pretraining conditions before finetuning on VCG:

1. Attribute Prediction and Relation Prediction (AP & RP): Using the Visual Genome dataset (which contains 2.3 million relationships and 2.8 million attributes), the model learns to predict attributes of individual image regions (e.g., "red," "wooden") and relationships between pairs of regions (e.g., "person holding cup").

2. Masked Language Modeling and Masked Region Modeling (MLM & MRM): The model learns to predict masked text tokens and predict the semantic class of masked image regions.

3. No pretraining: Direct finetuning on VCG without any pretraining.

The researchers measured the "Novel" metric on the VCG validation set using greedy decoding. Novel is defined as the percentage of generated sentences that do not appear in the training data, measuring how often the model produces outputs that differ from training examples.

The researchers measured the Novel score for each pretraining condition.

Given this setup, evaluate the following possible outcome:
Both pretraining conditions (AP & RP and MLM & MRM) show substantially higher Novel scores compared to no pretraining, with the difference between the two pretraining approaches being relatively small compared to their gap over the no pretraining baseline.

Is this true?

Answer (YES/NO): YES